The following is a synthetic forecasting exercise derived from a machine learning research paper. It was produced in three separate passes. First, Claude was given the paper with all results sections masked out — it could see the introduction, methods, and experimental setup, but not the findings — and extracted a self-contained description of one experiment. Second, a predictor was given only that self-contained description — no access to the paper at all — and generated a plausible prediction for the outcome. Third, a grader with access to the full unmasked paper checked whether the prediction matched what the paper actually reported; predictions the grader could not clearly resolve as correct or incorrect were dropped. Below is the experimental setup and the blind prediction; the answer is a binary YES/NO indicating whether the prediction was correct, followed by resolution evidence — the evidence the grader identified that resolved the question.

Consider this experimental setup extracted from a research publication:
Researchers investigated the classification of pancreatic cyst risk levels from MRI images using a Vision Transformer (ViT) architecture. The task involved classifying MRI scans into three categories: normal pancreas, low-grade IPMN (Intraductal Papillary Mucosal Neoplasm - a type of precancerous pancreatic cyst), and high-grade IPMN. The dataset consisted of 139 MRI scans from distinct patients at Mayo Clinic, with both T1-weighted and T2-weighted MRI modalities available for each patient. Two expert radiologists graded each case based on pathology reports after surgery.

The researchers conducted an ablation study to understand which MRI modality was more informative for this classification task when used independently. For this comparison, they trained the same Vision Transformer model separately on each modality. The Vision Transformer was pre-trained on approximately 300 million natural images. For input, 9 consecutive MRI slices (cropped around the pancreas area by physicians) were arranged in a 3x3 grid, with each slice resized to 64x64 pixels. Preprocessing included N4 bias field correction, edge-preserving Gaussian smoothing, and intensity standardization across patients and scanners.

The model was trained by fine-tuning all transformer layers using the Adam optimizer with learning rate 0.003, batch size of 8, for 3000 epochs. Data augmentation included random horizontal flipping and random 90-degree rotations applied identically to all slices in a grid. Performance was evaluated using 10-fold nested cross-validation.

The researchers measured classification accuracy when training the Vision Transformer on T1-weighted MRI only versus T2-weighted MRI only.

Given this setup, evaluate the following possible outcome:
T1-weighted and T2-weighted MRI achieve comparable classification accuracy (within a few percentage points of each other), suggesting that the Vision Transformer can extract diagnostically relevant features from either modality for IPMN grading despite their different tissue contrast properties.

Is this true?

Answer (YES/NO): NO